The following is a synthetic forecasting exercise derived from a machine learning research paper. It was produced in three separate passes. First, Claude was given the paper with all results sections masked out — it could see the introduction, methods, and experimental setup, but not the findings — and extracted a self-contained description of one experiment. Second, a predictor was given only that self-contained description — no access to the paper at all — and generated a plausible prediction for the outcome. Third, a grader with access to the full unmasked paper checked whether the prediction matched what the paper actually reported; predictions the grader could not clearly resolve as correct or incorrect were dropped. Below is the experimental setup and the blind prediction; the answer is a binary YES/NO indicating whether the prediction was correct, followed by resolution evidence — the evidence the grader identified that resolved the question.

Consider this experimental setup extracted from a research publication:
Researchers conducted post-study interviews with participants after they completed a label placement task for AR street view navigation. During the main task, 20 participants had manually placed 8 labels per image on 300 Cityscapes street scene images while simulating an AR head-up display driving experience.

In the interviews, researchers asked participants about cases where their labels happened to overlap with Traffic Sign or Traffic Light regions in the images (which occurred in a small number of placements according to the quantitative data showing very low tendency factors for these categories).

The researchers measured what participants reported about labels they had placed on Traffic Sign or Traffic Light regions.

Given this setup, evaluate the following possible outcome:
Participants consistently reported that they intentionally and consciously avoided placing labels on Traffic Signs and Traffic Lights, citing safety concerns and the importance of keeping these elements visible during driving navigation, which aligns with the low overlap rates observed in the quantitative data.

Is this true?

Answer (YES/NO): NO